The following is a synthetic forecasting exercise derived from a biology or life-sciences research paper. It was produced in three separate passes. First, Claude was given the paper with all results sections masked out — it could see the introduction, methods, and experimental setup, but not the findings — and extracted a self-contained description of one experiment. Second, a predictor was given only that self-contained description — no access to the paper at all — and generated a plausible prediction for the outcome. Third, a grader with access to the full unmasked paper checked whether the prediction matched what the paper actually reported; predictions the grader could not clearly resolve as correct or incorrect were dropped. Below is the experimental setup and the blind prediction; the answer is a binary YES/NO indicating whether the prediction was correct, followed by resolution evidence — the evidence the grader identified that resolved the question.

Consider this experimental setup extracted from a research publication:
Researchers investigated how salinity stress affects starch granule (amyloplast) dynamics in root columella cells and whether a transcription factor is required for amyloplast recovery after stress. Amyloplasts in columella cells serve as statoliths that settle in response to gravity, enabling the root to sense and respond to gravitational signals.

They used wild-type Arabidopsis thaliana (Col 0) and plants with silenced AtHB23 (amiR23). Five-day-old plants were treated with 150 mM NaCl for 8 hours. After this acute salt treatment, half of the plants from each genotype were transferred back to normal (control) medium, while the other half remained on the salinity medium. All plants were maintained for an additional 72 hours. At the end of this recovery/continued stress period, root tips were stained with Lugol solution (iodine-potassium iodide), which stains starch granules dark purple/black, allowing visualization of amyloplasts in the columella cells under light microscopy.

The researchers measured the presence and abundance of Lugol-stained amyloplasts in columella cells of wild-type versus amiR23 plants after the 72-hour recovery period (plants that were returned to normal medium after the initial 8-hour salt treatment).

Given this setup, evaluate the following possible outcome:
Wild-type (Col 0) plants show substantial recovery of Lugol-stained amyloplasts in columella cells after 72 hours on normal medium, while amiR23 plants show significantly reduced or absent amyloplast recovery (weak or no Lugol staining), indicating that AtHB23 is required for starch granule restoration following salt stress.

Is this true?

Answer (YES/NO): YES